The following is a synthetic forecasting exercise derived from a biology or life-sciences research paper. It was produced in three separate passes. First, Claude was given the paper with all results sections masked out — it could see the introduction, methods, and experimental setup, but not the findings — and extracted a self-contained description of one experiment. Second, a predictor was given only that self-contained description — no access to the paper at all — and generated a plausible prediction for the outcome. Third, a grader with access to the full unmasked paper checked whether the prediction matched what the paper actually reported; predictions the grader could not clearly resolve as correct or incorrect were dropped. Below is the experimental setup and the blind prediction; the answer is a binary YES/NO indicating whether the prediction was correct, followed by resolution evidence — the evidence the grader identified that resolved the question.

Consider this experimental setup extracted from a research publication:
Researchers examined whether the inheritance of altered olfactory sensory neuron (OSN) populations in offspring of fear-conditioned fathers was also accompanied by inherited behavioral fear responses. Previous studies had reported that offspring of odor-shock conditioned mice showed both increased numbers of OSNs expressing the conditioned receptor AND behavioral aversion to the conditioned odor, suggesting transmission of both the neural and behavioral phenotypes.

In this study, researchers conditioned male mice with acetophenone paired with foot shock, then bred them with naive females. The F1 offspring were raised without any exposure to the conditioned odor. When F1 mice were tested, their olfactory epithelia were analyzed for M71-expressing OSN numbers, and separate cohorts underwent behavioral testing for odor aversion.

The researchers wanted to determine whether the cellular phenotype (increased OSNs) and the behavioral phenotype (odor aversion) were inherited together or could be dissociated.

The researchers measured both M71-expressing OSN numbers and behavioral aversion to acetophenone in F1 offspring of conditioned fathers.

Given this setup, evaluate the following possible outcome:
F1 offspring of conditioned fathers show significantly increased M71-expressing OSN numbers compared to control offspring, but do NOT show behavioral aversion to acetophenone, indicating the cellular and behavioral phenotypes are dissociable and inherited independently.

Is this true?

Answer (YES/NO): YES